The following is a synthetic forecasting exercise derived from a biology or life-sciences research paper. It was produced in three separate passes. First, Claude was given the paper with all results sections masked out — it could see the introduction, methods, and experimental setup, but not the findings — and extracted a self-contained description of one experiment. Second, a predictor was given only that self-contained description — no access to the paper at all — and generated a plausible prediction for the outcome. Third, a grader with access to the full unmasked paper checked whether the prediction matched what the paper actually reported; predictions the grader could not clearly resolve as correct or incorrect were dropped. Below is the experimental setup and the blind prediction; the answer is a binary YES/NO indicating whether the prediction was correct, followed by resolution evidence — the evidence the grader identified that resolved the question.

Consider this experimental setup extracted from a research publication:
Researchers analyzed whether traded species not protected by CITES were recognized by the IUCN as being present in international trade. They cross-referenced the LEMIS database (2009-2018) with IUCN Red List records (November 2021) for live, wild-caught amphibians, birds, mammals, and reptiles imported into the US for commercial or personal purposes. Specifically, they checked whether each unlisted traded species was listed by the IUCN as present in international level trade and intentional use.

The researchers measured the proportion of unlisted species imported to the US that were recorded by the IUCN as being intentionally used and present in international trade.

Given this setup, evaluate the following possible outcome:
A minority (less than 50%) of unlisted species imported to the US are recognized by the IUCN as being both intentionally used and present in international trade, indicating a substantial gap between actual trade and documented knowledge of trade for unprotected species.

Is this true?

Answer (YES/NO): NO